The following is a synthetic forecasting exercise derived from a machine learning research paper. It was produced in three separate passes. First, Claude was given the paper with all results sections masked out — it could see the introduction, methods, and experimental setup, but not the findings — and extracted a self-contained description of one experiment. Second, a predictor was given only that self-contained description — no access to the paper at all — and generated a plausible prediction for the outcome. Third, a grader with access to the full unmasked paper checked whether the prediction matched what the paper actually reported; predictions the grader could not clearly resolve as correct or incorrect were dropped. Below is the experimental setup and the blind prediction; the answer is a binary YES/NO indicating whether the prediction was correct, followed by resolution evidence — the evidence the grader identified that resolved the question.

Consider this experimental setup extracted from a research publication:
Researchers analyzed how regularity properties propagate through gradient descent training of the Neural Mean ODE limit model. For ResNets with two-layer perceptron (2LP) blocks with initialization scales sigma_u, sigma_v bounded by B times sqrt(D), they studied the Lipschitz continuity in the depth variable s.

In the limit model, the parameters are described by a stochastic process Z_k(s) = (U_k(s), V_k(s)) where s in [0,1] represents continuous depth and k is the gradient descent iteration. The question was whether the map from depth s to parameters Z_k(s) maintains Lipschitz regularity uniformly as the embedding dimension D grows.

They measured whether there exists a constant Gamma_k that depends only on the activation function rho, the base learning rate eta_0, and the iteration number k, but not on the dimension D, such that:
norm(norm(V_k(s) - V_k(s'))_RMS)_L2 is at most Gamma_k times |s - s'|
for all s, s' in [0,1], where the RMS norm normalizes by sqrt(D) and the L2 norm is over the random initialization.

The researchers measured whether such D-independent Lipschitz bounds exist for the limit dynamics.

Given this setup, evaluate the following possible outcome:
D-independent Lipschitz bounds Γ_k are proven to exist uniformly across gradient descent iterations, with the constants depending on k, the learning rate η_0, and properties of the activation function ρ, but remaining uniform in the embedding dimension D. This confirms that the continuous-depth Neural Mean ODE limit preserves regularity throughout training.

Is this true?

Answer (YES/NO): YES